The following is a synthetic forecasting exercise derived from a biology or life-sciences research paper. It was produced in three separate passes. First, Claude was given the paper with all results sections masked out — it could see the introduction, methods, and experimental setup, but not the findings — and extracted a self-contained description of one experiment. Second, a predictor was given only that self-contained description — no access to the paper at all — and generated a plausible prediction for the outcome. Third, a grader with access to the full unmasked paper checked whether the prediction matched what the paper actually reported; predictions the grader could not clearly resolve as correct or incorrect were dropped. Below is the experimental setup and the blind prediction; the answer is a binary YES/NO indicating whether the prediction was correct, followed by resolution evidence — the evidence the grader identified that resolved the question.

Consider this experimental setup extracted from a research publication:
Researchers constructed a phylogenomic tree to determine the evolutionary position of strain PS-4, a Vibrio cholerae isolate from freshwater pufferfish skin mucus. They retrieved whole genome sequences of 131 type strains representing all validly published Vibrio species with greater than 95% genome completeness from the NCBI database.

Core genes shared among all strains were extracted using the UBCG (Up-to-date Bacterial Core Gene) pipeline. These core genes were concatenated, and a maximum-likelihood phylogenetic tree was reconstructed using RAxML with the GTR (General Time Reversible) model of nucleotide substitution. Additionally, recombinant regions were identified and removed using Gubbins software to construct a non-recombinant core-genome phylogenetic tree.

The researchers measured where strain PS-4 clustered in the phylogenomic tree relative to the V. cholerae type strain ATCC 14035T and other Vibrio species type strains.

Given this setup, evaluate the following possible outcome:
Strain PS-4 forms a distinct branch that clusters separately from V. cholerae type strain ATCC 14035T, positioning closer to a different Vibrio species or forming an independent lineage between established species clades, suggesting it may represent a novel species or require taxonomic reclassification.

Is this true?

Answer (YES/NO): NO